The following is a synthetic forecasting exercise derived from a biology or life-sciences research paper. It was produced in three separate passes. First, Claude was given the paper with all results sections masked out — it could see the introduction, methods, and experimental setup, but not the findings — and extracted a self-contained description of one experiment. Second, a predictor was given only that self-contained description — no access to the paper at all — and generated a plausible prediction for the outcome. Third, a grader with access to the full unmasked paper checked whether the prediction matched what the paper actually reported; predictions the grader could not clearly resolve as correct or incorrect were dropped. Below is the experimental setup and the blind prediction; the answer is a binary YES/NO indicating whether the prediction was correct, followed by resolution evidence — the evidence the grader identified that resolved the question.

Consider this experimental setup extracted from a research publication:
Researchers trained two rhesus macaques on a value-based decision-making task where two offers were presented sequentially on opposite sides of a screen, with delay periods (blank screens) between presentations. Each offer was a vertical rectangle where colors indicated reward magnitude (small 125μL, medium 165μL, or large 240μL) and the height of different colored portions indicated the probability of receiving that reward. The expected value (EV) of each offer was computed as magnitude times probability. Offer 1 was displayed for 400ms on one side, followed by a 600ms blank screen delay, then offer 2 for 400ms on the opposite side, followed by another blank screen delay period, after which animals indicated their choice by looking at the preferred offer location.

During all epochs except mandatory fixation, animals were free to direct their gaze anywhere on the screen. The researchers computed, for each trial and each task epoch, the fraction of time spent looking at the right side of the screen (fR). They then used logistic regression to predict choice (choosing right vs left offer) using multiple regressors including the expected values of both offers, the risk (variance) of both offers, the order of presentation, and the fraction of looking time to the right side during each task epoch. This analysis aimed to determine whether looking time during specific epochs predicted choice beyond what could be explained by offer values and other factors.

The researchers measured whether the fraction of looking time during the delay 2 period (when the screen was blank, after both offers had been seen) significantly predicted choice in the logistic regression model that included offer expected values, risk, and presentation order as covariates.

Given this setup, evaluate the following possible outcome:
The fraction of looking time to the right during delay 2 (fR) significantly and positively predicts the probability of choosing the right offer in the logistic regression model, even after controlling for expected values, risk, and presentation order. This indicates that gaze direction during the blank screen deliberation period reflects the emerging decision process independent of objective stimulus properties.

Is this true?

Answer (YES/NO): YES